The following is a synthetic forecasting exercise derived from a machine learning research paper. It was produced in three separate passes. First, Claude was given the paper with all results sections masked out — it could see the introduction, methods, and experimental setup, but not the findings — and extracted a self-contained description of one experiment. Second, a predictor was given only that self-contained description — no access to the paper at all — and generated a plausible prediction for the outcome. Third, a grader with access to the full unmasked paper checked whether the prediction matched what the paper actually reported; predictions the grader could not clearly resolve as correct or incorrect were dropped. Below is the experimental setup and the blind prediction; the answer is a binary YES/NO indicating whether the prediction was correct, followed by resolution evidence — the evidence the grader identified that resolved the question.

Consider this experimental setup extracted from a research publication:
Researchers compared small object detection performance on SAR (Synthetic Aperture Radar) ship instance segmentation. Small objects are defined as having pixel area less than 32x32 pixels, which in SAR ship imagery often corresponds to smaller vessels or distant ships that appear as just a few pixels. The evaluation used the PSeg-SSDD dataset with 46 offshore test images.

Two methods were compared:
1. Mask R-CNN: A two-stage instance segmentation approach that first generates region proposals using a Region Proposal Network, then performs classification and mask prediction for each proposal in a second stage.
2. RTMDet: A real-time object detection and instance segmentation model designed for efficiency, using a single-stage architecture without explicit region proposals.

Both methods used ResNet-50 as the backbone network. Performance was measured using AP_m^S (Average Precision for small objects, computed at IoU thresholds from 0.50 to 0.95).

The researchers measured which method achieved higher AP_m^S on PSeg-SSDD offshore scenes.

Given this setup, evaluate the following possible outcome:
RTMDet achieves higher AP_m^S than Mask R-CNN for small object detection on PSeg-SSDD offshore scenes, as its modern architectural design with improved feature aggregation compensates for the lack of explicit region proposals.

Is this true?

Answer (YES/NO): NO